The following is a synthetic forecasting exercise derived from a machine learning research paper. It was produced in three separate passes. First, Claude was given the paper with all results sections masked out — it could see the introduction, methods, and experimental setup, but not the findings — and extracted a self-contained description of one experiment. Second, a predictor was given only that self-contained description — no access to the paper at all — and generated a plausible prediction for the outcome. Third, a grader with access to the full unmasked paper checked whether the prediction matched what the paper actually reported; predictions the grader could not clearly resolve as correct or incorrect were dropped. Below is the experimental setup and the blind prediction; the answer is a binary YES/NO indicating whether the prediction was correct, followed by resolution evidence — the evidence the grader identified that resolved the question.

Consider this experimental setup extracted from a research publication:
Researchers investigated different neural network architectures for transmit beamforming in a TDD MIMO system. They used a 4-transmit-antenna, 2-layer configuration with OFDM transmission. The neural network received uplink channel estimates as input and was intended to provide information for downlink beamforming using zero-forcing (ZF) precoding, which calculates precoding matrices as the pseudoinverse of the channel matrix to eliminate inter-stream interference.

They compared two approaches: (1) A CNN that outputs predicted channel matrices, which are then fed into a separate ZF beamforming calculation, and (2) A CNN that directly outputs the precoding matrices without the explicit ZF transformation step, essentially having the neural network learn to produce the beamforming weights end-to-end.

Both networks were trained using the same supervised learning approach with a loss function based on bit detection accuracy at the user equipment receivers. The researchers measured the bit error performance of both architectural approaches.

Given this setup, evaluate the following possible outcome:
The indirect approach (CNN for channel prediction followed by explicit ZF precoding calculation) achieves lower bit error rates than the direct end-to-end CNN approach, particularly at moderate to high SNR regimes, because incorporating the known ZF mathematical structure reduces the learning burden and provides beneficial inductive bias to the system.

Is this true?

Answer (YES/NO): YES